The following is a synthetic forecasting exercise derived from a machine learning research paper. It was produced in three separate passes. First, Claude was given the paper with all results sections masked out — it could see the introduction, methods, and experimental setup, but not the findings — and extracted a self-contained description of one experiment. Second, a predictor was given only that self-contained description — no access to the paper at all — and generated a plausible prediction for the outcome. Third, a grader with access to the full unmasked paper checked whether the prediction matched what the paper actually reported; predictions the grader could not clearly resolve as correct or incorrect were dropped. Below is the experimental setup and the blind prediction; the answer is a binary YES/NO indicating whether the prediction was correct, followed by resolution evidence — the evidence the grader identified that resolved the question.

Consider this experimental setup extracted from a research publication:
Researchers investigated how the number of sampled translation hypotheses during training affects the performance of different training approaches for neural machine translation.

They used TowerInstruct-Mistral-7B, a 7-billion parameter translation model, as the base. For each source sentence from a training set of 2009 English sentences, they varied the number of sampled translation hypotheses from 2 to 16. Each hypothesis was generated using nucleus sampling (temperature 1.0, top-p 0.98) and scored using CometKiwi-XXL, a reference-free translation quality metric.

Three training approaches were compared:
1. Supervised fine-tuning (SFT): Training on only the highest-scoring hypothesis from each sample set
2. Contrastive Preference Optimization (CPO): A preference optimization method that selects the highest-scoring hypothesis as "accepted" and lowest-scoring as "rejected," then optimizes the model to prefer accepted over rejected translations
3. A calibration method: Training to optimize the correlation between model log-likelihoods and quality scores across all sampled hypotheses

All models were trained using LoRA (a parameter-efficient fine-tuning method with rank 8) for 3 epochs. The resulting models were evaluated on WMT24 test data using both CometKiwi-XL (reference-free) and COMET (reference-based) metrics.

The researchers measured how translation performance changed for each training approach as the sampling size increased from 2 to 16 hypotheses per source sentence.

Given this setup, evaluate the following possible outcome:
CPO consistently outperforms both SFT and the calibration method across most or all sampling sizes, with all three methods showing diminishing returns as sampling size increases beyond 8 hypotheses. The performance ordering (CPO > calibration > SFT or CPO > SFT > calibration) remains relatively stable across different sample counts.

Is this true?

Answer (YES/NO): NO